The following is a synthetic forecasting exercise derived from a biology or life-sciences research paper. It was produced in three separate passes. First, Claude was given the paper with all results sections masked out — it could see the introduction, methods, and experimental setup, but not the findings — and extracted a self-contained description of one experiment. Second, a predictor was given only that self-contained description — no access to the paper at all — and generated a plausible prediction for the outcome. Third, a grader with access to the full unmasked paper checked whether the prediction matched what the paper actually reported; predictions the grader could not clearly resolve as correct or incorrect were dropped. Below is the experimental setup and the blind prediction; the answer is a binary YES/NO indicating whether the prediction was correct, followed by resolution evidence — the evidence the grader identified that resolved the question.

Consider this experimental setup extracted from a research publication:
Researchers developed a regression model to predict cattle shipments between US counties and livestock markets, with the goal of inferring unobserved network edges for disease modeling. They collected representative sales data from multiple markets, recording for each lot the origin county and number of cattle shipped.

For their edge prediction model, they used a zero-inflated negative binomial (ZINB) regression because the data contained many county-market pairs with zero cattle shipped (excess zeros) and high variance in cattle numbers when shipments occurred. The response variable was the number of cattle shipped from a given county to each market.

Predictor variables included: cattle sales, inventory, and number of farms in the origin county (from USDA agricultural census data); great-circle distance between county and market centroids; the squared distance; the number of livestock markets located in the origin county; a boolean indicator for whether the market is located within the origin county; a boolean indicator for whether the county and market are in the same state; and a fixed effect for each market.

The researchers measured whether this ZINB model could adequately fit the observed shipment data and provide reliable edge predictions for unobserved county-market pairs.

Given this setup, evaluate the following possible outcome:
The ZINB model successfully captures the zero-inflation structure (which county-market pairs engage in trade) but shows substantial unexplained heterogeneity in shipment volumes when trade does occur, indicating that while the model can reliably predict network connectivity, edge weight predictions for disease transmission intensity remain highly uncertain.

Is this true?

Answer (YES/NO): NO